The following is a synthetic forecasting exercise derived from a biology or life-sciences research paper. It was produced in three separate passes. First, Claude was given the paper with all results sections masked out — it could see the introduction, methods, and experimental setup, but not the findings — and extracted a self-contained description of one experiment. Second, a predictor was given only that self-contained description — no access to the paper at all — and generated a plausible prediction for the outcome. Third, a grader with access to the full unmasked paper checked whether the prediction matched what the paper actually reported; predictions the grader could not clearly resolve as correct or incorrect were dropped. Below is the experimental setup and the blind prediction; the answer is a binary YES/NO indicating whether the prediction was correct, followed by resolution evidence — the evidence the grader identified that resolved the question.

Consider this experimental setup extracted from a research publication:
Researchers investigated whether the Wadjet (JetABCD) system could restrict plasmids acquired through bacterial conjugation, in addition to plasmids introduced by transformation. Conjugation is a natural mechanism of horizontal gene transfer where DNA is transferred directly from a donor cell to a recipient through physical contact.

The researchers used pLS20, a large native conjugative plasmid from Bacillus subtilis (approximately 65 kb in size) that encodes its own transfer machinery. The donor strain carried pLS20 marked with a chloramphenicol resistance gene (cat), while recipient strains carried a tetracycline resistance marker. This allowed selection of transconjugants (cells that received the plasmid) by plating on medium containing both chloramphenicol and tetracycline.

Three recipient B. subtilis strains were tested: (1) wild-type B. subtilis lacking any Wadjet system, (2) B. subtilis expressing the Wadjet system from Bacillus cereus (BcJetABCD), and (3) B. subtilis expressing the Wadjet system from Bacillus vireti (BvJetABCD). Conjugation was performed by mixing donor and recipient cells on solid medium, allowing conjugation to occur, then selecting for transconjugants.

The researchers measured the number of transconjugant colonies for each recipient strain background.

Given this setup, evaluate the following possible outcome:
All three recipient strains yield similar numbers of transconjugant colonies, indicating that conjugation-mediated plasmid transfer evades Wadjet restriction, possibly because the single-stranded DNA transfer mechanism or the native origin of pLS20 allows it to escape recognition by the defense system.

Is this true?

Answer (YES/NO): NO